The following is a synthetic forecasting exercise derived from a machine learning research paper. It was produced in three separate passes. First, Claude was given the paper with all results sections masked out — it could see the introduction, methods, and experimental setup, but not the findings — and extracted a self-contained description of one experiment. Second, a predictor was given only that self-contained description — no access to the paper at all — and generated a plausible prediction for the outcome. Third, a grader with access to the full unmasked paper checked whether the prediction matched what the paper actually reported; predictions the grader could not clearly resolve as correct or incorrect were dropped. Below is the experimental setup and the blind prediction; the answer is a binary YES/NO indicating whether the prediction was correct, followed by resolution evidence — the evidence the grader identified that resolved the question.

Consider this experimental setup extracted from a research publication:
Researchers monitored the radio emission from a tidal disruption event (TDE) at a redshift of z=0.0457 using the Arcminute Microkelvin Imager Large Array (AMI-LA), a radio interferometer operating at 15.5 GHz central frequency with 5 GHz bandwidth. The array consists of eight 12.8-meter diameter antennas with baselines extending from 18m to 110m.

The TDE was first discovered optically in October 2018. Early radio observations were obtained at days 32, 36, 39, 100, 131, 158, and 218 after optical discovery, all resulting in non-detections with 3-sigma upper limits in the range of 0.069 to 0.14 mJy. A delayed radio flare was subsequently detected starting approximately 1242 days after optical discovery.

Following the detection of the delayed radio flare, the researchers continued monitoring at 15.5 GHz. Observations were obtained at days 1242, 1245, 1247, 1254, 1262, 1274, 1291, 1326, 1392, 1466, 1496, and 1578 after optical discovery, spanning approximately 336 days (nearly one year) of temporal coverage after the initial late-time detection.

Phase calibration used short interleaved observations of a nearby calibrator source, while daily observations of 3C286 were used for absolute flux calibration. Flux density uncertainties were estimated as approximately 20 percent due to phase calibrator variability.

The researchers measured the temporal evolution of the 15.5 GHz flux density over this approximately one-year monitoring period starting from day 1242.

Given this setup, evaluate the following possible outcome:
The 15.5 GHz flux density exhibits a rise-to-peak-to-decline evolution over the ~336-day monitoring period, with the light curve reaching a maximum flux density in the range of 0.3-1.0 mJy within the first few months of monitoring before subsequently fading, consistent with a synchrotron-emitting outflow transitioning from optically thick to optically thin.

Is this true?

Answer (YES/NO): NO